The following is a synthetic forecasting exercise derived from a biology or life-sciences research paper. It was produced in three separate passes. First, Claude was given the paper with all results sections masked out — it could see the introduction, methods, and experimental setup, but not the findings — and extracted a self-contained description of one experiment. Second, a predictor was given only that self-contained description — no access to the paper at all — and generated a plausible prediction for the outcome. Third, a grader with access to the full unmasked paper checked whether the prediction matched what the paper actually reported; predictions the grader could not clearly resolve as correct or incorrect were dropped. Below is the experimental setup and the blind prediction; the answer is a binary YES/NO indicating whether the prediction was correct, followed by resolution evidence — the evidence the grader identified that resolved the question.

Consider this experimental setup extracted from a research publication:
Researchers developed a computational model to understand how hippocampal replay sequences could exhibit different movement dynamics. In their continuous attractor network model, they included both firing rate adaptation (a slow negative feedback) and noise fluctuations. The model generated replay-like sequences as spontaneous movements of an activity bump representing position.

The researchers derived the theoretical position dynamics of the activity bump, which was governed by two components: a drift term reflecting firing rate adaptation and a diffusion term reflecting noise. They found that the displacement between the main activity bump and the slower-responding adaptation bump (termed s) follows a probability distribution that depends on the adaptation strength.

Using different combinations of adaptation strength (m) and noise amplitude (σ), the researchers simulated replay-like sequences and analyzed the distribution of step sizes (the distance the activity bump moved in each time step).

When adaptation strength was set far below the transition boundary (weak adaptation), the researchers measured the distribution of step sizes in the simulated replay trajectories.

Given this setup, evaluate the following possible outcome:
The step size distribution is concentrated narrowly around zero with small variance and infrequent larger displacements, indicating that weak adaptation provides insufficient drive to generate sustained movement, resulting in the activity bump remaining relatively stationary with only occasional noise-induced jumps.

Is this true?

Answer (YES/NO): NO